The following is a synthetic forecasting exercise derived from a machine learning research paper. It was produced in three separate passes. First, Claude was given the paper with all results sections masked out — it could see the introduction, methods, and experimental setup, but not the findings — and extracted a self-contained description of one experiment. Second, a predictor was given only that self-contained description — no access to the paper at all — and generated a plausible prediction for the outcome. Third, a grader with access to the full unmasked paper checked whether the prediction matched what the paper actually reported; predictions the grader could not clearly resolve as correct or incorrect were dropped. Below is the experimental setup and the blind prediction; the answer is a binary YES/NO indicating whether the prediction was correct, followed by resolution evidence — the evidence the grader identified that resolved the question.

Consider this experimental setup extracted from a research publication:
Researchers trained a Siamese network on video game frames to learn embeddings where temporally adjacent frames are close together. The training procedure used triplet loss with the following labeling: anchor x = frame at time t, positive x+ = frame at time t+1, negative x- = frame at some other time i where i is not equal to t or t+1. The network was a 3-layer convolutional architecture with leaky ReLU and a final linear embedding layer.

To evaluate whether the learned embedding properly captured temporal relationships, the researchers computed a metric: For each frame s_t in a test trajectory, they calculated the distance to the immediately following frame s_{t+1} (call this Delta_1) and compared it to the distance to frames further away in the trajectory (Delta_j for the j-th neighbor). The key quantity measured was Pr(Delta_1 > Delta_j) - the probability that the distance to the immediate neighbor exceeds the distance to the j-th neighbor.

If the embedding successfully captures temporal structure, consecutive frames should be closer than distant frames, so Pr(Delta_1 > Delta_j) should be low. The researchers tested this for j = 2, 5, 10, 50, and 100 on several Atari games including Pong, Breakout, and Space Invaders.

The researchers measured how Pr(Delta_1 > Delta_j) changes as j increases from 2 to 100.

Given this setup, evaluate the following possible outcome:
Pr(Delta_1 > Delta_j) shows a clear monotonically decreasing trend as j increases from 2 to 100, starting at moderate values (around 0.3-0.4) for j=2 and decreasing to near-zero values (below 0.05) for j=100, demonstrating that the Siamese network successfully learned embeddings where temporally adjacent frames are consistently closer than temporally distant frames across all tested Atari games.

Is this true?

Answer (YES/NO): NO